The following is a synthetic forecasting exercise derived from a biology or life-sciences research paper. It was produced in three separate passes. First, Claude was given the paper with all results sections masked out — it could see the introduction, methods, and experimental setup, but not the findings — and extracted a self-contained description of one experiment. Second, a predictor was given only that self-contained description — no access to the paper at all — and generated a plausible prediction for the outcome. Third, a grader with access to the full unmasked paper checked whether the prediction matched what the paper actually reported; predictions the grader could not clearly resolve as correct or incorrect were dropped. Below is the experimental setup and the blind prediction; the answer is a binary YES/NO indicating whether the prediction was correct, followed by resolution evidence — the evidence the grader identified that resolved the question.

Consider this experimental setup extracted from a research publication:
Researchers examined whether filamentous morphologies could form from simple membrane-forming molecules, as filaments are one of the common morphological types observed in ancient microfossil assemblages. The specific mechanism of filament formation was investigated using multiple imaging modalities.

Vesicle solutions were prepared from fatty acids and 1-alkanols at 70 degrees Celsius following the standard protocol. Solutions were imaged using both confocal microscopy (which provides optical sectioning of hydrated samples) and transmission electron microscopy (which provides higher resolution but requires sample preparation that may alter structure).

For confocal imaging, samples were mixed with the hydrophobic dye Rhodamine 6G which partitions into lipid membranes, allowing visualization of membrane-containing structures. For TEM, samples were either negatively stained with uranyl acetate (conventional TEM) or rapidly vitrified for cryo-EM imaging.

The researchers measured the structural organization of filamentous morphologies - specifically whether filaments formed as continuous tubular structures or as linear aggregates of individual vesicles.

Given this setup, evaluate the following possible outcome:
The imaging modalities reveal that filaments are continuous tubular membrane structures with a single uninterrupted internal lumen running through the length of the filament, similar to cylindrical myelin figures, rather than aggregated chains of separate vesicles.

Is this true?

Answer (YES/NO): NO